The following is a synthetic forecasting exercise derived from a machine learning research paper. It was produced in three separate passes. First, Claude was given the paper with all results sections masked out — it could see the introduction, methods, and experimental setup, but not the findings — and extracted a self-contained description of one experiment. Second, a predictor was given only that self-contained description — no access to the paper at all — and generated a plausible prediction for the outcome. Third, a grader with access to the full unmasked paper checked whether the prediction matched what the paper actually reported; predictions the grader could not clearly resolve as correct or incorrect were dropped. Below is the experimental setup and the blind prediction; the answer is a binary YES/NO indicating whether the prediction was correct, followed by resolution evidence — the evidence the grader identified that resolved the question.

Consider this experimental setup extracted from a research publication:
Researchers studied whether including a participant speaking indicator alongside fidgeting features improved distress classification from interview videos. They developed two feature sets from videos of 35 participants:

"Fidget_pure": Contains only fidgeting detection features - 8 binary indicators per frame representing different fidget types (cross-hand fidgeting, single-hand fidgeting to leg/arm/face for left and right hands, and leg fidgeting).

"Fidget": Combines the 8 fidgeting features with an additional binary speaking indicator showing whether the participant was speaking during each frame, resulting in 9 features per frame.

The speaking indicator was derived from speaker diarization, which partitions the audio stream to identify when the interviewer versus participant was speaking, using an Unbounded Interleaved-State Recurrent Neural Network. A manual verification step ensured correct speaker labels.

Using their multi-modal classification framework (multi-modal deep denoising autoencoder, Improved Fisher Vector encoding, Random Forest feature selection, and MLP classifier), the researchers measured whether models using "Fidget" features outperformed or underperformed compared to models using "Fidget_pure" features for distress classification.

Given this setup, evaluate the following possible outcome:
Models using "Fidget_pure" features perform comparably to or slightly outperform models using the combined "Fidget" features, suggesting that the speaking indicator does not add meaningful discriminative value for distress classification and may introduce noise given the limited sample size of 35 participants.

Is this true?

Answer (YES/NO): NO